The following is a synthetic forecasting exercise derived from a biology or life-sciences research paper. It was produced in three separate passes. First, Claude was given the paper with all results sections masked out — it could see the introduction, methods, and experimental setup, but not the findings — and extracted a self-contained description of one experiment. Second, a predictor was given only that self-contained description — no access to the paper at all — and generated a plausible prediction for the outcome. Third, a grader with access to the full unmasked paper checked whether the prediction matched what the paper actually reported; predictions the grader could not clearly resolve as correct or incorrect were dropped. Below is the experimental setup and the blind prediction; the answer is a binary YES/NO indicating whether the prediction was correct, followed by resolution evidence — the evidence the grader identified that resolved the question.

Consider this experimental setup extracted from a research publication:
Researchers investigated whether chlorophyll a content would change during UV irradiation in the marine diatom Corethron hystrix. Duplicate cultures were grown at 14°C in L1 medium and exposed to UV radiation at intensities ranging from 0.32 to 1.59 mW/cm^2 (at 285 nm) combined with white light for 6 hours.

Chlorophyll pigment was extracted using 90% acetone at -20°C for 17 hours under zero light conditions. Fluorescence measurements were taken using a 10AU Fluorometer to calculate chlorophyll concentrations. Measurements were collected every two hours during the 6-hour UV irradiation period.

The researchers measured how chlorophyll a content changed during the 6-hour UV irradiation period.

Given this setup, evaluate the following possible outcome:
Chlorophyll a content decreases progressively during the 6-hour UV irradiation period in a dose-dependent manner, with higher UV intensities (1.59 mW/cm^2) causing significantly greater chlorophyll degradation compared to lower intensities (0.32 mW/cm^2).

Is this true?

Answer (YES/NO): NO